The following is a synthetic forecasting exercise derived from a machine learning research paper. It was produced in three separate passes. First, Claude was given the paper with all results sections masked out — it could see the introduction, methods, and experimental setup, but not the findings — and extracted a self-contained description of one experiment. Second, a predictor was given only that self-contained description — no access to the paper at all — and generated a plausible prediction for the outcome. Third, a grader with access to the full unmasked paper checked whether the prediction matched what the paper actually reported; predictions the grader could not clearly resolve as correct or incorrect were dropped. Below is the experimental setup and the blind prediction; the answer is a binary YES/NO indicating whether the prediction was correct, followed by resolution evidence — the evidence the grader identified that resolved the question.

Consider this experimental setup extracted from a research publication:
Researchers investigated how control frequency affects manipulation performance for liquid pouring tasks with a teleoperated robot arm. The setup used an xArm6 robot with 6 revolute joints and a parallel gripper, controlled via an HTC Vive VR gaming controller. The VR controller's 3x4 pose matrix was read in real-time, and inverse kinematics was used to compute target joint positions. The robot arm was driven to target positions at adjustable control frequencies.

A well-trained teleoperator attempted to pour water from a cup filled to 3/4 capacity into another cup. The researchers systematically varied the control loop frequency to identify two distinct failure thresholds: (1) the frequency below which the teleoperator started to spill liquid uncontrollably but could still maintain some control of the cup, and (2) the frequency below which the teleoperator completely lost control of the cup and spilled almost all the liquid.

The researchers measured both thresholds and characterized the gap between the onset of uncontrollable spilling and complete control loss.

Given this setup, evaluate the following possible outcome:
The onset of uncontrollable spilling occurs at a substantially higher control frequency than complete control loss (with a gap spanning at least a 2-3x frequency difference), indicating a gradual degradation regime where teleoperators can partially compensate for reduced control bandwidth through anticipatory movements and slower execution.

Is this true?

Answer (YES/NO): YES